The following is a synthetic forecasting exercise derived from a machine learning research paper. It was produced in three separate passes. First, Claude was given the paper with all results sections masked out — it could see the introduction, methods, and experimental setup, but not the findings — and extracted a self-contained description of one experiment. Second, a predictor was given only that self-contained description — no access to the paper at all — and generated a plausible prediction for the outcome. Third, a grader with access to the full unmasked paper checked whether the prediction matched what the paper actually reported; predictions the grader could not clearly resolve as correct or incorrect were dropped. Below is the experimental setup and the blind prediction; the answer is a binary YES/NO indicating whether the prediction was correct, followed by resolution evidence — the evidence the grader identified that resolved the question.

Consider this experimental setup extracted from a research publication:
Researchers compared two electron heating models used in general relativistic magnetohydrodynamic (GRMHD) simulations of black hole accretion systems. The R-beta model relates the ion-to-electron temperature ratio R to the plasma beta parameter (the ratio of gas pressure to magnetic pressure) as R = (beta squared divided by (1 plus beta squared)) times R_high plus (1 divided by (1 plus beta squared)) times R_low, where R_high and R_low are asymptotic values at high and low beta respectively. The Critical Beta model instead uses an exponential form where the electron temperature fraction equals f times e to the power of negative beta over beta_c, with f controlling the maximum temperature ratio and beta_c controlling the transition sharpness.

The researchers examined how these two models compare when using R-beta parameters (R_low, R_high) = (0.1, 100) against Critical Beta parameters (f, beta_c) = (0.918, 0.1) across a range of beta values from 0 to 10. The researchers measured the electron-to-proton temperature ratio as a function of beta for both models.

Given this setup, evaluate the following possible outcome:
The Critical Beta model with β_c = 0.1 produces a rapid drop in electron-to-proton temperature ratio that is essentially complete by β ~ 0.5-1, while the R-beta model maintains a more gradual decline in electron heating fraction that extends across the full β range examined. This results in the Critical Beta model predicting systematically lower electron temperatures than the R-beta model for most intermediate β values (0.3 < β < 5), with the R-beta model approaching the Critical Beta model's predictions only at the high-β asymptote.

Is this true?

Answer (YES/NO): NO